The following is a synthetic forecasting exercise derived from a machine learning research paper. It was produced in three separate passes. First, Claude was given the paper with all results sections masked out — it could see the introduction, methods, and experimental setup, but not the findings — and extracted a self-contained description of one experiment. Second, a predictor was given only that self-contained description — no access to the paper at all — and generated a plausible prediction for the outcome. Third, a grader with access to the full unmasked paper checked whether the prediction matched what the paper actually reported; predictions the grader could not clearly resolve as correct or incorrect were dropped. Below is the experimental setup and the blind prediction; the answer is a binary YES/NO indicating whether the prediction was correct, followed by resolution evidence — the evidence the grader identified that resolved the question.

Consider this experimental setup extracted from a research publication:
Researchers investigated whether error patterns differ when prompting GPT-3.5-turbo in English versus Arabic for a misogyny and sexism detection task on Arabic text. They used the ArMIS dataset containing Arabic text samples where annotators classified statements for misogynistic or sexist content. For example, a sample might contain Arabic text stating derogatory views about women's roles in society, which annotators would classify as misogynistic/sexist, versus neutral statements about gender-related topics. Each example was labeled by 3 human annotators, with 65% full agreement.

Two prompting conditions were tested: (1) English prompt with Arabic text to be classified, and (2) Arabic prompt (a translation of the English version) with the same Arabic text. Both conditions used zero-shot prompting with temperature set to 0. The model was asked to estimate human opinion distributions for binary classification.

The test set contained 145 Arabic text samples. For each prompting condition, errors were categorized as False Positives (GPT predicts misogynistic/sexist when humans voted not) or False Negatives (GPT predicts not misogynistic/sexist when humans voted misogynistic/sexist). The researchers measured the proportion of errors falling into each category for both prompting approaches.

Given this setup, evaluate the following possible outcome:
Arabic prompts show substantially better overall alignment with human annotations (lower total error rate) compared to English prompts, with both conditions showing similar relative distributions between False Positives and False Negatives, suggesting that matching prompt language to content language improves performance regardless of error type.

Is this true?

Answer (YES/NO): NO